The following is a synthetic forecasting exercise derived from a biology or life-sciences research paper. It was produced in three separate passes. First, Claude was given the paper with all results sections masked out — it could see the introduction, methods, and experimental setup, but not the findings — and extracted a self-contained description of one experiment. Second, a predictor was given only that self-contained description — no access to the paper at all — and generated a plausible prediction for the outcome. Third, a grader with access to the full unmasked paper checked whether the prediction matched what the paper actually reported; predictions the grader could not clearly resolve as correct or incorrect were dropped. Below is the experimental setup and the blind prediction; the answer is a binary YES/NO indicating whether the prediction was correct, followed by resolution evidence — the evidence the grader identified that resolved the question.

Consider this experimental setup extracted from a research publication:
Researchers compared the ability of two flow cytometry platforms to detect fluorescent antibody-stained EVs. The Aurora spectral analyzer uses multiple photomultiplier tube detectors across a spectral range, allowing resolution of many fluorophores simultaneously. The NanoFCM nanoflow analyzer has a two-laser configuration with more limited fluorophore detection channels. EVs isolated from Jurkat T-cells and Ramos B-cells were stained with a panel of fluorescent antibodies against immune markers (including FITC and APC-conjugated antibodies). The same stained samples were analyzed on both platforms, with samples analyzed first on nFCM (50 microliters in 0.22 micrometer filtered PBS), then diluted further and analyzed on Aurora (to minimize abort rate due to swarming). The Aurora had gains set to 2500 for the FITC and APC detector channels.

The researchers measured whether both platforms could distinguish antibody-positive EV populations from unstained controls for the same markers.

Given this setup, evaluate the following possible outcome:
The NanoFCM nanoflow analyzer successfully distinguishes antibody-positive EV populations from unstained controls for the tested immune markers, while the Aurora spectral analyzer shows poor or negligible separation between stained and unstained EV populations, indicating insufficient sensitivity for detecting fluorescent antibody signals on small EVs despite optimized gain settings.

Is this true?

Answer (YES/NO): NO